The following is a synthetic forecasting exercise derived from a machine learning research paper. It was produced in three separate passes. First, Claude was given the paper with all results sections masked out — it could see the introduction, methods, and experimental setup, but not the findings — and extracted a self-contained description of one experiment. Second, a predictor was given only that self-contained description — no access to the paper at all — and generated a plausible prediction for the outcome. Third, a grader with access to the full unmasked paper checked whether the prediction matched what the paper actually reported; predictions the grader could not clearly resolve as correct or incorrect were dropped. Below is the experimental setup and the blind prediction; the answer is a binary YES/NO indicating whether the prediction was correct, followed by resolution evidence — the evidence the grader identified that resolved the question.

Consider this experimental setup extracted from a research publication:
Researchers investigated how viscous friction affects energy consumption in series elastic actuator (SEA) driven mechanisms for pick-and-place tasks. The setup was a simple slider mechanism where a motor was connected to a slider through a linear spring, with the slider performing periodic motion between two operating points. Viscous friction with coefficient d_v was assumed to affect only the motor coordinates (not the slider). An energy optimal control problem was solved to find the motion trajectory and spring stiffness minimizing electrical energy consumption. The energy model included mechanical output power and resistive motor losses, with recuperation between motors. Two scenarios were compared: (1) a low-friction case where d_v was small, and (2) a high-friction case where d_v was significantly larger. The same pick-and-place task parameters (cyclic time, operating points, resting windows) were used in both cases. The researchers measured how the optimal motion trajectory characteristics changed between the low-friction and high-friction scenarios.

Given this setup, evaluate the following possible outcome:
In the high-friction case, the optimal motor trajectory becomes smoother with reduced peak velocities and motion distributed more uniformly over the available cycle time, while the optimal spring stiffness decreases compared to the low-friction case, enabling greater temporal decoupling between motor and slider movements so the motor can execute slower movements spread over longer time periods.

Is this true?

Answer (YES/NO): NO